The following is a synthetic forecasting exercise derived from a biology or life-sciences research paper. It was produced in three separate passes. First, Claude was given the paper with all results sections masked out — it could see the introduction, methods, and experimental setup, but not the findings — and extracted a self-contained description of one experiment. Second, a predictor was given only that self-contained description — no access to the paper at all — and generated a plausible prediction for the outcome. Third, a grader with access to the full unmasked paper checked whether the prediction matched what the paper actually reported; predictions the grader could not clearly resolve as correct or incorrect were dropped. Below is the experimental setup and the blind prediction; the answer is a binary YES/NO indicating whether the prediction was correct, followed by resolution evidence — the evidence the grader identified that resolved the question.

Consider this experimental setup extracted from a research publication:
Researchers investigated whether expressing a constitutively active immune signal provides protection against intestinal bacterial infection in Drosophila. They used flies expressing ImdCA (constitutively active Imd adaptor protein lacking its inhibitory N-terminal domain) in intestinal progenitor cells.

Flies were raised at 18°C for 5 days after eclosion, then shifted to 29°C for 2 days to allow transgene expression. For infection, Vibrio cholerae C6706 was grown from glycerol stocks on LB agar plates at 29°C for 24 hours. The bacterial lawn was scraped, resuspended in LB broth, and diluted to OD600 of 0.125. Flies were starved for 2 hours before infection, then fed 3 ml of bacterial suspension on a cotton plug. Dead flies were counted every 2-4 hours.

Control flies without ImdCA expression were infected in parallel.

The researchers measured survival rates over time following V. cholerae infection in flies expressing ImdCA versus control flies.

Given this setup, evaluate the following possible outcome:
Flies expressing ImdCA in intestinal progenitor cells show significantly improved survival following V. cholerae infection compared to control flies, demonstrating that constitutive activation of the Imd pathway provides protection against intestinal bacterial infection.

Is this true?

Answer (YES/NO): YES